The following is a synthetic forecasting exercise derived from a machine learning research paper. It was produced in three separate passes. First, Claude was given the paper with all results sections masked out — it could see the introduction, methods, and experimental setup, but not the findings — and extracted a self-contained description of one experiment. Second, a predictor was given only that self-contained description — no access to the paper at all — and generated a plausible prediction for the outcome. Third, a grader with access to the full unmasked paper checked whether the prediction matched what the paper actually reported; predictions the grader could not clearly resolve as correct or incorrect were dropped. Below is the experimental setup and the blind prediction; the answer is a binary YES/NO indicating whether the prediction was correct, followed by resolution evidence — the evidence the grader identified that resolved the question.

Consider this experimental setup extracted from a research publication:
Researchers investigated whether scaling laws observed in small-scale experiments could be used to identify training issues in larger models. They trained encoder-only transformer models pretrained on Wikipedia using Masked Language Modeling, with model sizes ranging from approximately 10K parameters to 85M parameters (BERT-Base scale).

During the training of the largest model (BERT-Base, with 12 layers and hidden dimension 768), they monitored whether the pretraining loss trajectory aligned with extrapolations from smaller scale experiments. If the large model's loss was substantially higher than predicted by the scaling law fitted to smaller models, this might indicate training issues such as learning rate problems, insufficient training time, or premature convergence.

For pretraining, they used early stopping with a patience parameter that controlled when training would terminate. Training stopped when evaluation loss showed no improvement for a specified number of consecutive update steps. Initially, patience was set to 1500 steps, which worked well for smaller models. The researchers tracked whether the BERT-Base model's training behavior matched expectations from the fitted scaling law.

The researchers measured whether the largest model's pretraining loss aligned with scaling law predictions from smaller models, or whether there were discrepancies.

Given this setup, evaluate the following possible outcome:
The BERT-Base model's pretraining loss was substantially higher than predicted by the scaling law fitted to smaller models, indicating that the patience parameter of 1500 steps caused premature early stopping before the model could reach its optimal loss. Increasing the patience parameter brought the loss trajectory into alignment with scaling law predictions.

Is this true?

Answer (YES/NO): NO